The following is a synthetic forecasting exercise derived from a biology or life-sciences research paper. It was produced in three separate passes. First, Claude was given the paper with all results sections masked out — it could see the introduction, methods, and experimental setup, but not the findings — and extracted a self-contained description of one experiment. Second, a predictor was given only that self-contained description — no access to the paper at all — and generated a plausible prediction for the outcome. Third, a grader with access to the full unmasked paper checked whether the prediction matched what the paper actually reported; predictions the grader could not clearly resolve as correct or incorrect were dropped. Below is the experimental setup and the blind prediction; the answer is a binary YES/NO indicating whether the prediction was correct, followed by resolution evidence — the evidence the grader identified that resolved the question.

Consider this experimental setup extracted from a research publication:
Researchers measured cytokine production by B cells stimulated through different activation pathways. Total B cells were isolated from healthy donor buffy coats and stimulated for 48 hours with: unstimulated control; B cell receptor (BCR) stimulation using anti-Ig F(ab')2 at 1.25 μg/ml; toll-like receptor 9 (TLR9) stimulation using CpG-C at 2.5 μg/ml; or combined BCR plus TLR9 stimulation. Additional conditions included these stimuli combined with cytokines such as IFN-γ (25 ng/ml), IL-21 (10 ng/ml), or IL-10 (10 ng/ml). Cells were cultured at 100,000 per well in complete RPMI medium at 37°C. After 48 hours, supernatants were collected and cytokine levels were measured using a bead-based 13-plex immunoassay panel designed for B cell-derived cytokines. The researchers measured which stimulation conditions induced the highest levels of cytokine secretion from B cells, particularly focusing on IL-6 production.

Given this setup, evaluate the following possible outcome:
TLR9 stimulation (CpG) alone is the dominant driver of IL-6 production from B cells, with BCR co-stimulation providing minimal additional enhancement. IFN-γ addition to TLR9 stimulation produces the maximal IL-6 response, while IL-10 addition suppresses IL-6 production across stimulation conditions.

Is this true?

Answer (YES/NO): NO